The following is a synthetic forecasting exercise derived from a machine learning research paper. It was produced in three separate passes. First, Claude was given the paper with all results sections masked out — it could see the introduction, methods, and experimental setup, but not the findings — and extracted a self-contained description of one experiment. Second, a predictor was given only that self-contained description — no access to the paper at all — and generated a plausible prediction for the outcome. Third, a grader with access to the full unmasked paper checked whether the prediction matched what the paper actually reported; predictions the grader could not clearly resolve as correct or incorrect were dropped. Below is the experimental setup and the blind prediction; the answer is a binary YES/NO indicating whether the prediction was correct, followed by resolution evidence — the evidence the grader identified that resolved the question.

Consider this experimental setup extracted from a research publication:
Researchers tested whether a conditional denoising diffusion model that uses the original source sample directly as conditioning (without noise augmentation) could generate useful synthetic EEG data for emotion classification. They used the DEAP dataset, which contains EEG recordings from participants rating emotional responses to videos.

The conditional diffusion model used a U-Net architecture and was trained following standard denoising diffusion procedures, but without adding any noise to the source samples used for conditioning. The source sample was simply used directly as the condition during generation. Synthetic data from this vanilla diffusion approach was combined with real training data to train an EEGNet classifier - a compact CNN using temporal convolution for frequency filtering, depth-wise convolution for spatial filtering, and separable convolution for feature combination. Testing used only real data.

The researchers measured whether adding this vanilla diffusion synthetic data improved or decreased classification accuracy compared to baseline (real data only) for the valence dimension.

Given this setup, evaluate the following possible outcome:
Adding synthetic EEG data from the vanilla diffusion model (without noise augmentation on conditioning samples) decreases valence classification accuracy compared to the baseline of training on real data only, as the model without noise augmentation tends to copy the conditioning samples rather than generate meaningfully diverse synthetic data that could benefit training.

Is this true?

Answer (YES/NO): NO